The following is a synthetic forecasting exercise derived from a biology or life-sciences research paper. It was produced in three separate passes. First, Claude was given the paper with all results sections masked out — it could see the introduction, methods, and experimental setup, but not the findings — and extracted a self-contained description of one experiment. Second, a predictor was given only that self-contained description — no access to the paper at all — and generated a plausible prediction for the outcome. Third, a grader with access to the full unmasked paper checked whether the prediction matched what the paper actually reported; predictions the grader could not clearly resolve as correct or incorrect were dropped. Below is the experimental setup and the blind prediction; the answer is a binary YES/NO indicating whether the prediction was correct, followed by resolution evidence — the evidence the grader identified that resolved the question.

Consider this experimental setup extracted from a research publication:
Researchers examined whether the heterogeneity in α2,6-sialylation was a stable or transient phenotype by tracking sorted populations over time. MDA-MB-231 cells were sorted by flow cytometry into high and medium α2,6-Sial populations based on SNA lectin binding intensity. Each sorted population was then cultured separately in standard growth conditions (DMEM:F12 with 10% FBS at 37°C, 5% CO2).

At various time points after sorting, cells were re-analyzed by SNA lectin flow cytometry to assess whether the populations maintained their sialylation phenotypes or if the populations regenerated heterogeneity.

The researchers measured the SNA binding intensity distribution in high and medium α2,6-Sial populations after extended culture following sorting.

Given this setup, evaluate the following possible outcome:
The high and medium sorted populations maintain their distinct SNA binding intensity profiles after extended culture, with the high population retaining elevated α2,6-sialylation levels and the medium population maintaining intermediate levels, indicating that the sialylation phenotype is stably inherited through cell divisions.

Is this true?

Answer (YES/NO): NO